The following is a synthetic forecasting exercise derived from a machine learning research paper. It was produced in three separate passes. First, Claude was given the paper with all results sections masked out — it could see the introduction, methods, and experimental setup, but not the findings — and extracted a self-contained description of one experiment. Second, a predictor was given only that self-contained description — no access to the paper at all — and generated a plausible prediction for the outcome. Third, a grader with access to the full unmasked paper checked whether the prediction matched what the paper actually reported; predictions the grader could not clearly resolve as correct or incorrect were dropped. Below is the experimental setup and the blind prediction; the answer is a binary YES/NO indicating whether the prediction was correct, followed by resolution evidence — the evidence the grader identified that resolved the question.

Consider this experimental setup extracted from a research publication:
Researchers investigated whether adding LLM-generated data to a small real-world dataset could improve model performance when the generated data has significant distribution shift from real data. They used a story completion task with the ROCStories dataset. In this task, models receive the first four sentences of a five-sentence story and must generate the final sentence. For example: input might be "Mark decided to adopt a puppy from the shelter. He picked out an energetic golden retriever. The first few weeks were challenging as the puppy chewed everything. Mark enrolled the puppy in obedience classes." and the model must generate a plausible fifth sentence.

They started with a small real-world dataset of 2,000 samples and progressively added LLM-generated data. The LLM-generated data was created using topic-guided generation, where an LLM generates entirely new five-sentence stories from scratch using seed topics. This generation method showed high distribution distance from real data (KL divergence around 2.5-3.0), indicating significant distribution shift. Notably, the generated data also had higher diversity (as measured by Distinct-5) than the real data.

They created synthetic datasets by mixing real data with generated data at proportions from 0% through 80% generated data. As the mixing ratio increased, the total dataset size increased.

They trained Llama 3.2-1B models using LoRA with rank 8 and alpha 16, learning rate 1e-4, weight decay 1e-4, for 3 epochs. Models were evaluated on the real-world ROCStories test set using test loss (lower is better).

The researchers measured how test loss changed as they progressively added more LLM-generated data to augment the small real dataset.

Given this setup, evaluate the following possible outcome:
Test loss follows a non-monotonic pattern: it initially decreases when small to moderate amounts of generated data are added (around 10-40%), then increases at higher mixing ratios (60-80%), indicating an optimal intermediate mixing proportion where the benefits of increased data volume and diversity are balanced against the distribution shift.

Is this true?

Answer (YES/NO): NO